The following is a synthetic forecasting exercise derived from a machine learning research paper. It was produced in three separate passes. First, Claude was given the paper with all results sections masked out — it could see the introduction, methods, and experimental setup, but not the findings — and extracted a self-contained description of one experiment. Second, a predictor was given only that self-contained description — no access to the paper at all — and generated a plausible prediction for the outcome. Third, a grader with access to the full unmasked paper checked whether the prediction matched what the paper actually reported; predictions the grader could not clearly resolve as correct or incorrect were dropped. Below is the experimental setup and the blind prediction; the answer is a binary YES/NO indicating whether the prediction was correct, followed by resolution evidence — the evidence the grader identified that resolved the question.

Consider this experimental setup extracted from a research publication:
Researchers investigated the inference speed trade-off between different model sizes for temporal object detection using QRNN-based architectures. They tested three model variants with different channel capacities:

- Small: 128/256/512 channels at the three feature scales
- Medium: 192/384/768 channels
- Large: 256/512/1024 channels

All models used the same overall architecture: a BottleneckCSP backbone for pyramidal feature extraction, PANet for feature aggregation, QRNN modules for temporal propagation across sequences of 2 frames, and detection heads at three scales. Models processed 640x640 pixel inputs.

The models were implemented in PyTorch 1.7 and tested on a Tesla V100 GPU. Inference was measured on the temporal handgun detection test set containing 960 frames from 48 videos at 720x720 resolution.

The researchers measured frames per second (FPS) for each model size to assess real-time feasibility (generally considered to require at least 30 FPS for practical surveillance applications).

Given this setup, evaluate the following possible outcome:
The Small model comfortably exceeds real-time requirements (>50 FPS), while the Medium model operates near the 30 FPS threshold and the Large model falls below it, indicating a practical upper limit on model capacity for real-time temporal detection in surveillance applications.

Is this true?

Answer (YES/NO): YES